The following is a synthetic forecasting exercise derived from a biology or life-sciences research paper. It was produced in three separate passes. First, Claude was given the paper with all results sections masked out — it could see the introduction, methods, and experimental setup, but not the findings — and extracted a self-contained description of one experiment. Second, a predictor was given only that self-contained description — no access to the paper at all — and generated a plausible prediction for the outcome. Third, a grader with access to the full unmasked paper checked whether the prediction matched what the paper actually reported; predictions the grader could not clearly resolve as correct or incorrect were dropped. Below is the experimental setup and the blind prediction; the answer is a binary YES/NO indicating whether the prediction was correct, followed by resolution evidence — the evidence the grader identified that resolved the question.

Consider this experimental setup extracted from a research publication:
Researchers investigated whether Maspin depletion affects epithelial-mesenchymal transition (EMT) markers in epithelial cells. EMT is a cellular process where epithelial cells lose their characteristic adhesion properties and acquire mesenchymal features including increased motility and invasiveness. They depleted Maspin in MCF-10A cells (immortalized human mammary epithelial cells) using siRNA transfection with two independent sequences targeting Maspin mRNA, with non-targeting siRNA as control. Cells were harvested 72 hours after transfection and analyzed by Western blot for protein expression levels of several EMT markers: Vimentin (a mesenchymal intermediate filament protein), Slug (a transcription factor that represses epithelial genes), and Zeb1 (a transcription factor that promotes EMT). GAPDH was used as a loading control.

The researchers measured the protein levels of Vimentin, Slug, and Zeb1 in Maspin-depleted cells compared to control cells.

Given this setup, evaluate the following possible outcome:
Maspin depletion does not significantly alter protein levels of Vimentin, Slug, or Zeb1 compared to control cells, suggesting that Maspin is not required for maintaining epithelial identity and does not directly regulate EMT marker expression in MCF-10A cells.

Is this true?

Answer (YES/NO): NO